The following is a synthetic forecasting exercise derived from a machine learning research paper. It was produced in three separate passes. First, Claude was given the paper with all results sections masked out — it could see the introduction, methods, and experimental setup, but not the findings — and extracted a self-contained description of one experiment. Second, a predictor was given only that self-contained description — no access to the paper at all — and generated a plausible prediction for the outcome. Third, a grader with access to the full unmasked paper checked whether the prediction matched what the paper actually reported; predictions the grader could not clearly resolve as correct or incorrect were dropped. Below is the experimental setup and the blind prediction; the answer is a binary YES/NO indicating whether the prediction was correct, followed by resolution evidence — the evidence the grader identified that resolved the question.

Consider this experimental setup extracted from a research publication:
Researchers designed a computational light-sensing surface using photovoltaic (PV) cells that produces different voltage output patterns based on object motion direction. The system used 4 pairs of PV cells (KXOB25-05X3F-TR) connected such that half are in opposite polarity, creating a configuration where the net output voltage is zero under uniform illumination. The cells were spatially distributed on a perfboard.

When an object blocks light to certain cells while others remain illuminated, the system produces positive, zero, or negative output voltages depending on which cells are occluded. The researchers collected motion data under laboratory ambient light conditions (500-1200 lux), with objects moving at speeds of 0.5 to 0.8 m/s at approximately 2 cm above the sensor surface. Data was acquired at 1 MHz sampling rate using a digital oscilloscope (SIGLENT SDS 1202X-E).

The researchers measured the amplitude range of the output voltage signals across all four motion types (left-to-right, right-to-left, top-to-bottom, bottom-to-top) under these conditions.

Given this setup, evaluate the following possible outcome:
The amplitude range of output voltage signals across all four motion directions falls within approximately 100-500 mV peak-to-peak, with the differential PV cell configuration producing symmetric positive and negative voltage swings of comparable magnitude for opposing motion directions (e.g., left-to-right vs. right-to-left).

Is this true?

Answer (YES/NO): NO